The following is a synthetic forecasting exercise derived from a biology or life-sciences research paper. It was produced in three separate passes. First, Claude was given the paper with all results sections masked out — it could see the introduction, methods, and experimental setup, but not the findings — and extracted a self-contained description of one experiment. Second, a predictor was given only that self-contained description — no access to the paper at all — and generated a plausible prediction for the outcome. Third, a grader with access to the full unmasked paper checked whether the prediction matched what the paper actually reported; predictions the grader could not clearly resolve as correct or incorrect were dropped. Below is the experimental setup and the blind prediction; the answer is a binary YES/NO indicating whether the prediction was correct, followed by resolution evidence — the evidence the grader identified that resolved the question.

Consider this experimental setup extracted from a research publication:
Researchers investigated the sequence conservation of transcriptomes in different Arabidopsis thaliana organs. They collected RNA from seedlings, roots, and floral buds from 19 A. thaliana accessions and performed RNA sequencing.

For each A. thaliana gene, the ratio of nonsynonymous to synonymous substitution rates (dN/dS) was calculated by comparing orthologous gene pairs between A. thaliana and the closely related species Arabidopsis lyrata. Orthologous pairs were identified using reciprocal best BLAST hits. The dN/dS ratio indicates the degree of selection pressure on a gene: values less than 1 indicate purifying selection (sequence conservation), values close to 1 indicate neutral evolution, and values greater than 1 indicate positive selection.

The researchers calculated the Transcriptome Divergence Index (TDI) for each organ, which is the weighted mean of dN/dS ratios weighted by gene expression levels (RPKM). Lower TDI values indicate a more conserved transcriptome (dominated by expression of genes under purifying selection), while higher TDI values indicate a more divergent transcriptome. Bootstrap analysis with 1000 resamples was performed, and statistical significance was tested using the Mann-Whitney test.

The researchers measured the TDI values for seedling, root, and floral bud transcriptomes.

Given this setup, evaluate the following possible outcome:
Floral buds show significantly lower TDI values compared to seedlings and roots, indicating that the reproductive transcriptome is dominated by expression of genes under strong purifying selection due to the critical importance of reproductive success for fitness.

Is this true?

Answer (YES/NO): NO